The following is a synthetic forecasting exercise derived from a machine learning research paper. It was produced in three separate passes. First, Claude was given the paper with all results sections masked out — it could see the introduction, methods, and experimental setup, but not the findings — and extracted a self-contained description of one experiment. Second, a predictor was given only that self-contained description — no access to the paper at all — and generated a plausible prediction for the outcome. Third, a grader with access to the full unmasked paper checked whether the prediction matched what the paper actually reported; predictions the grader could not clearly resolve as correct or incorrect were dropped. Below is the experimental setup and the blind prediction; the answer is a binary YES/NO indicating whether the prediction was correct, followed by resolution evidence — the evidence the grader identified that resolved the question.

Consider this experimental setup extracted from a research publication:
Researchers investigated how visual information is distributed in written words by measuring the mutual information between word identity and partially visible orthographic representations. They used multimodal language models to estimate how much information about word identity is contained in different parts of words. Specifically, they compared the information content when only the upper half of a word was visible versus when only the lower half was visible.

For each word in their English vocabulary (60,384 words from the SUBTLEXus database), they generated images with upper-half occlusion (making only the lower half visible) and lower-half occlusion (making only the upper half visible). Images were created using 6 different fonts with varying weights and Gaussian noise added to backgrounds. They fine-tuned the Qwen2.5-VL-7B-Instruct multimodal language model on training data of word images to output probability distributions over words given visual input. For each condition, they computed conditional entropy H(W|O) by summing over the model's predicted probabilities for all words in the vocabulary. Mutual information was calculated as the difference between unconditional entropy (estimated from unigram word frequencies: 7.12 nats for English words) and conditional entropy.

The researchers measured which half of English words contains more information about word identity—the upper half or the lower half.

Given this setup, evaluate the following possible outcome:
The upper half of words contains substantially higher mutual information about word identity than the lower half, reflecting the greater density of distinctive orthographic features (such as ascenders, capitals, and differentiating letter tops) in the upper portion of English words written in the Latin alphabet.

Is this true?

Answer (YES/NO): YES